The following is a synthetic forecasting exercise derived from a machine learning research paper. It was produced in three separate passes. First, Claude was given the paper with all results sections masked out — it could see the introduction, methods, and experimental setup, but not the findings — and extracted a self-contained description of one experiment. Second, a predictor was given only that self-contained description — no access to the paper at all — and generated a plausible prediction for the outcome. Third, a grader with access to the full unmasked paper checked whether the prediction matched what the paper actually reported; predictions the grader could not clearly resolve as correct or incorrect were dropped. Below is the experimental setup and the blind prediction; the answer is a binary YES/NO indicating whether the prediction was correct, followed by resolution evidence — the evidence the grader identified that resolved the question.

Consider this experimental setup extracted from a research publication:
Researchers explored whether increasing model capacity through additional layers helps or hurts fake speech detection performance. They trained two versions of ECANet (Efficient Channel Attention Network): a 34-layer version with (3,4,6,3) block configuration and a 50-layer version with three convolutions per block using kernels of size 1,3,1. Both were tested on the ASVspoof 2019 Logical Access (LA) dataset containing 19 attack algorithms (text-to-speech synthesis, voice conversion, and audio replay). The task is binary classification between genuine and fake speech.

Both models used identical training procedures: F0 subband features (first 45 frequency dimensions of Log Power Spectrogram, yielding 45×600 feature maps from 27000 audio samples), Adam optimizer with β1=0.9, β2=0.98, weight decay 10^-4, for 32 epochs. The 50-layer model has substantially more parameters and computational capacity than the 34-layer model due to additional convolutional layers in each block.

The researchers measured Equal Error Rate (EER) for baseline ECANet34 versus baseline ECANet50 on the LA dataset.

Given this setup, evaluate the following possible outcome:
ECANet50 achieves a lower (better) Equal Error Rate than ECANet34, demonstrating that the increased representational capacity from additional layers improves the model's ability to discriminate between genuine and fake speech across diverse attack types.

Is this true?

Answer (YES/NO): NO